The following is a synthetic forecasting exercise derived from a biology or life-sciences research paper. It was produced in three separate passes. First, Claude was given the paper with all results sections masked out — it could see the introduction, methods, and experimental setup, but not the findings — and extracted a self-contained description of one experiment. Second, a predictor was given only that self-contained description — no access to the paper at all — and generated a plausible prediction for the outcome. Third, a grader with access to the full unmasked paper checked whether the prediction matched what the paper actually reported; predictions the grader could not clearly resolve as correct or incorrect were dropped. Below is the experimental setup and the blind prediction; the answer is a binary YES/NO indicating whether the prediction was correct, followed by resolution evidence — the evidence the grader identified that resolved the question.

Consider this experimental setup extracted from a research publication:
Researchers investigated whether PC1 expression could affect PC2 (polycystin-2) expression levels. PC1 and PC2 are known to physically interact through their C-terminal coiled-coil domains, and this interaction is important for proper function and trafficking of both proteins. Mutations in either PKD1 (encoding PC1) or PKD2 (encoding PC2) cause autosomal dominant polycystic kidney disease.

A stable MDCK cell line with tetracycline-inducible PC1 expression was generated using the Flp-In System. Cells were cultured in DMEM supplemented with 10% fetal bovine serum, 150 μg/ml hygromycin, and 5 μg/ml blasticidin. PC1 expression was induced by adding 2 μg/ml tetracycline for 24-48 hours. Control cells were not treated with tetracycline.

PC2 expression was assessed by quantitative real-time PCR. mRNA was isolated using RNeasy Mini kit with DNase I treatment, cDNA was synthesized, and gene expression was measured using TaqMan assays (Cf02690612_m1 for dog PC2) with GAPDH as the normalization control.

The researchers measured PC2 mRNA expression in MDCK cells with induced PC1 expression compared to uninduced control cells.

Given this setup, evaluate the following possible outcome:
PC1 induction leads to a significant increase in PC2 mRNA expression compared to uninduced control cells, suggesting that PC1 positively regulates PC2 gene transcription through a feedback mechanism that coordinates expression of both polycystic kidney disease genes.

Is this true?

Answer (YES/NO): NO